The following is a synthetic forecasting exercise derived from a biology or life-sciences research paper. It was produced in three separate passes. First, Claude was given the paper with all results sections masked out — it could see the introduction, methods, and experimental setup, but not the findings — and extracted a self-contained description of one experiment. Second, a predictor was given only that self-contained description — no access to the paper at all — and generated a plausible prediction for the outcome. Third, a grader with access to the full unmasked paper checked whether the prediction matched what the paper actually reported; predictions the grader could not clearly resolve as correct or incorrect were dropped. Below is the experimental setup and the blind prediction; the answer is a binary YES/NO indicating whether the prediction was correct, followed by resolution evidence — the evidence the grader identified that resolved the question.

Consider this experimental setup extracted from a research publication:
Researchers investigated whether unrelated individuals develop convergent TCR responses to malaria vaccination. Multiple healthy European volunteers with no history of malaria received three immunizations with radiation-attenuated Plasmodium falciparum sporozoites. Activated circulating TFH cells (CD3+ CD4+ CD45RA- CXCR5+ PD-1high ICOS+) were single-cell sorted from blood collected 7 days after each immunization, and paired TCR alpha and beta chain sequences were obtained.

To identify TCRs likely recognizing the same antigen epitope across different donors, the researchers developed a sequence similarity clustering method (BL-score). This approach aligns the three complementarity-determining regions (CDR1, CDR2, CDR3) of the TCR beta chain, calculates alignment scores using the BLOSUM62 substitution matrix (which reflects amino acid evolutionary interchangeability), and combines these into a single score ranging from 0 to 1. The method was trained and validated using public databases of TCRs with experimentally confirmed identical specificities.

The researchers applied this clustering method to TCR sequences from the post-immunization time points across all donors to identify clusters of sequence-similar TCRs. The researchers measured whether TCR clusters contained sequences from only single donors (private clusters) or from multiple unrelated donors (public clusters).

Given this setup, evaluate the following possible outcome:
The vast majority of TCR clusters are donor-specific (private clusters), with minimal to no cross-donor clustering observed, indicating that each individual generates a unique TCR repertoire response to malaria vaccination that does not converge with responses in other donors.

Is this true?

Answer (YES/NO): NO